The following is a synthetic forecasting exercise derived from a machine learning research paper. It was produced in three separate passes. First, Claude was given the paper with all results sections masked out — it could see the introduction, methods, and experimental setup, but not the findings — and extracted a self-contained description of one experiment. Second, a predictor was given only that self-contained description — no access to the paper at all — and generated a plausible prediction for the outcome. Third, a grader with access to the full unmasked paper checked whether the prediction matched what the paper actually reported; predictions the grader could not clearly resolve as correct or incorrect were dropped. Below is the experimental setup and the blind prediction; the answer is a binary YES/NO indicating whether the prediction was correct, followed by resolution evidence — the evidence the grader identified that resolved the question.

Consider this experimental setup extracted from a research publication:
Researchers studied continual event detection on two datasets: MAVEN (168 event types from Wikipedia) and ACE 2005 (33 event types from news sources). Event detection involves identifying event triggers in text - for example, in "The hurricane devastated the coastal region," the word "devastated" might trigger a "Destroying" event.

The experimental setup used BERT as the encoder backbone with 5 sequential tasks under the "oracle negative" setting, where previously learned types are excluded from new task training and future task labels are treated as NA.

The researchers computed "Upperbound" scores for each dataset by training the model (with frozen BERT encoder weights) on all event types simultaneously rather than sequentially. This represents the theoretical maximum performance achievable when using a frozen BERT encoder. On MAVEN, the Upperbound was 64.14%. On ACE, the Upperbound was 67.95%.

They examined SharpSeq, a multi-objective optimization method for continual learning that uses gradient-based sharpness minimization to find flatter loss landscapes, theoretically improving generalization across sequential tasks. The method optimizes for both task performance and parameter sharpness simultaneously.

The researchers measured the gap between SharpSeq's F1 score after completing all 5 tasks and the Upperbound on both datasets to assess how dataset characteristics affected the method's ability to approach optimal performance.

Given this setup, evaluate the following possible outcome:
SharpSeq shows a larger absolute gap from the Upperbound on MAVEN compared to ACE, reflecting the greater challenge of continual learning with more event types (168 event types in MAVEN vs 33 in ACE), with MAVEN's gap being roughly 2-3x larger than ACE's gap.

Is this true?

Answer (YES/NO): NO